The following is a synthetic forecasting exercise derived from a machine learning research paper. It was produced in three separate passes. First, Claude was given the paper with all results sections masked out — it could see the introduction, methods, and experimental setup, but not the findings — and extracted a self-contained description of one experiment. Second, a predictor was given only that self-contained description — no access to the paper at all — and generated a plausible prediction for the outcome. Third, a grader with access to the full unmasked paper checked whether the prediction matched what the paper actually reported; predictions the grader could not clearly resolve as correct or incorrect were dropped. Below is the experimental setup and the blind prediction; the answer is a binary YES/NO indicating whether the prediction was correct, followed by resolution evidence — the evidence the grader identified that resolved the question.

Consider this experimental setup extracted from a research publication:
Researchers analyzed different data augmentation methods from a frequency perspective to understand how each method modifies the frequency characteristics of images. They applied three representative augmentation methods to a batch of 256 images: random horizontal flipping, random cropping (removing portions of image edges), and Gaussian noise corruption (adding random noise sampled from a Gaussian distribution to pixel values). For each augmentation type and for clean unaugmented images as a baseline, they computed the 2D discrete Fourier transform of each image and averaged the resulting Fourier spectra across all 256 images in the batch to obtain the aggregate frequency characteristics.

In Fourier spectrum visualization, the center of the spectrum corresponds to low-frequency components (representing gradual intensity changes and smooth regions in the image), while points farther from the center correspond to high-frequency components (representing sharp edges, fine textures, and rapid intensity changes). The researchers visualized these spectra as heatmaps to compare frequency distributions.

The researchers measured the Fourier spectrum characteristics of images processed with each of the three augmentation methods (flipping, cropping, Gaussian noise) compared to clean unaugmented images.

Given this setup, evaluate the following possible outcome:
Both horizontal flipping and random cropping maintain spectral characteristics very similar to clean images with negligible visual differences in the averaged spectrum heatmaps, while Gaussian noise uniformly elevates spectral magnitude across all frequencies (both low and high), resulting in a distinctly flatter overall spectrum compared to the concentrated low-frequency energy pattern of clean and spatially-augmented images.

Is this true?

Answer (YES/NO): NO